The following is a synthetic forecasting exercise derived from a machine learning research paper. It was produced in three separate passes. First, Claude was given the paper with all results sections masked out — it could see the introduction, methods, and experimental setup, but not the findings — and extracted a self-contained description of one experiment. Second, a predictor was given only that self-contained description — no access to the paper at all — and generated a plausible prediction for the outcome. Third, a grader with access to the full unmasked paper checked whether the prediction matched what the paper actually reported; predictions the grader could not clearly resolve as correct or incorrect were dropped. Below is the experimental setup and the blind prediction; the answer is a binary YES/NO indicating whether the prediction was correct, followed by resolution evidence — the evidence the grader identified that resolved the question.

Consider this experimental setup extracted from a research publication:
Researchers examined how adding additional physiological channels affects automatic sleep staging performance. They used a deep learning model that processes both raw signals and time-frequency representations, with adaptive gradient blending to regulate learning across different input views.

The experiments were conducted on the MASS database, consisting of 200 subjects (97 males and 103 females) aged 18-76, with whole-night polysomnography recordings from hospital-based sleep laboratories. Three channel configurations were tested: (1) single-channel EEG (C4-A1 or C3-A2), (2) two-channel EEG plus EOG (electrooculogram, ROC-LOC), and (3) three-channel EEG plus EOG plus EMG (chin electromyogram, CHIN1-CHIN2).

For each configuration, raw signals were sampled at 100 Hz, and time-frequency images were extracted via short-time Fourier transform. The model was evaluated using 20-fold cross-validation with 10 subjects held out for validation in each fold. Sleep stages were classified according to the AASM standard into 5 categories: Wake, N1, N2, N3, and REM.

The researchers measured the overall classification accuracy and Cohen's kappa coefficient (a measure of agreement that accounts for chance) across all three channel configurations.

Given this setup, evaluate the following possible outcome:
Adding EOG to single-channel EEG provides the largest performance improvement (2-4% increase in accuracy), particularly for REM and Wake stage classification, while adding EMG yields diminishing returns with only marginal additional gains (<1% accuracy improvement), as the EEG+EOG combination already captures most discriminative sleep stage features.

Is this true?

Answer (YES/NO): NO